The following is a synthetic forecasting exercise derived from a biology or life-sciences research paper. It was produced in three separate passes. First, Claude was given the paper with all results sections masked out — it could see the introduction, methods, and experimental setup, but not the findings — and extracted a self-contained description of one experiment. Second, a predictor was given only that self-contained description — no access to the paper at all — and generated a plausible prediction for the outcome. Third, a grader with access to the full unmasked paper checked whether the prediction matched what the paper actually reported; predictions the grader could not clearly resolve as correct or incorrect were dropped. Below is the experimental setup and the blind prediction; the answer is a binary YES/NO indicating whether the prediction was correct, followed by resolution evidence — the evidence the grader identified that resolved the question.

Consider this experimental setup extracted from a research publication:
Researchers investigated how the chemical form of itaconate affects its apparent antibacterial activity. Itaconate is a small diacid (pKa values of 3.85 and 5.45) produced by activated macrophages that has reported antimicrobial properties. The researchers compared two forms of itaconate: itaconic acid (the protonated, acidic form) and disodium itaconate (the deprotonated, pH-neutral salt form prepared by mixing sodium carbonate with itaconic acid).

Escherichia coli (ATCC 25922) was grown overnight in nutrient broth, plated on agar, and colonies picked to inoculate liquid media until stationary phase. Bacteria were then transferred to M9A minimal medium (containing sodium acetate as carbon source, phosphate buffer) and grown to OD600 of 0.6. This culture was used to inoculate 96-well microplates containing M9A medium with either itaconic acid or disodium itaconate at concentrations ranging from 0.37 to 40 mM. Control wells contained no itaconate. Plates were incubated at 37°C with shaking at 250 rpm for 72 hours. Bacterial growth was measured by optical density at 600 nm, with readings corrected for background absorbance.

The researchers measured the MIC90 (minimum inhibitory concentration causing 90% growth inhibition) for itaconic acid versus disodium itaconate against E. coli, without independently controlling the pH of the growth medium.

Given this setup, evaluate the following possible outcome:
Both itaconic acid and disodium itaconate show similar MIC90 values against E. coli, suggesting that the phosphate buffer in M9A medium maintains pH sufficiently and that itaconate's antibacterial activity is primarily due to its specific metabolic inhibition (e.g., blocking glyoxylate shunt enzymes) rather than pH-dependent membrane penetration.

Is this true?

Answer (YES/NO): NO